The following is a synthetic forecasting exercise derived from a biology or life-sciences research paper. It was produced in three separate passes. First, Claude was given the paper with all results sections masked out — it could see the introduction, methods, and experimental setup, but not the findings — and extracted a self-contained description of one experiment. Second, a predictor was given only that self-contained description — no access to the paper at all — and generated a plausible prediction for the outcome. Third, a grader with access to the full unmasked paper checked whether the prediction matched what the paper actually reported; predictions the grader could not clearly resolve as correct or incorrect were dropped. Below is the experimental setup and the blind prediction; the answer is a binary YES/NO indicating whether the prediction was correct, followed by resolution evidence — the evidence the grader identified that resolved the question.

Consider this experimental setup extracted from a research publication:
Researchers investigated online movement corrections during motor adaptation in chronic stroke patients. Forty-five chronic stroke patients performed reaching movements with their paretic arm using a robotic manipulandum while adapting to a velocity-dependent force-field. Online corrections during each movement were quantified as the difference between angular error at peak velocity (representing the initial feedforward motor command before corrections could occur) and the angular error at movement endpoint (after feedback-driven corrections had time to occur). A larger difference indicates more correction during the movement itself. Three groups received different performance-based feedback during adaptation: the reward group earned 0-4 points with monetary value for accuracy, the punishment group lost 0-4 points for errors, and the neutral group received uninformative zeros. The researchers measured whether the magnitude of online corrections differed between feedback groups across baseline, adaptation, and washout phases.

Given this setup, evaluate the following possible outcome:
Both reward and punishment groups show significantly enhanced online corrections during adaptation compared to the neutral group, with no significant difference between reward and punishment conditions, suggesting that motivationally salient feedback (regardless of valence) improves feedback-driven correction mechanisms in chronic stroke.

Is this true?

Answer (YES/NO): NO